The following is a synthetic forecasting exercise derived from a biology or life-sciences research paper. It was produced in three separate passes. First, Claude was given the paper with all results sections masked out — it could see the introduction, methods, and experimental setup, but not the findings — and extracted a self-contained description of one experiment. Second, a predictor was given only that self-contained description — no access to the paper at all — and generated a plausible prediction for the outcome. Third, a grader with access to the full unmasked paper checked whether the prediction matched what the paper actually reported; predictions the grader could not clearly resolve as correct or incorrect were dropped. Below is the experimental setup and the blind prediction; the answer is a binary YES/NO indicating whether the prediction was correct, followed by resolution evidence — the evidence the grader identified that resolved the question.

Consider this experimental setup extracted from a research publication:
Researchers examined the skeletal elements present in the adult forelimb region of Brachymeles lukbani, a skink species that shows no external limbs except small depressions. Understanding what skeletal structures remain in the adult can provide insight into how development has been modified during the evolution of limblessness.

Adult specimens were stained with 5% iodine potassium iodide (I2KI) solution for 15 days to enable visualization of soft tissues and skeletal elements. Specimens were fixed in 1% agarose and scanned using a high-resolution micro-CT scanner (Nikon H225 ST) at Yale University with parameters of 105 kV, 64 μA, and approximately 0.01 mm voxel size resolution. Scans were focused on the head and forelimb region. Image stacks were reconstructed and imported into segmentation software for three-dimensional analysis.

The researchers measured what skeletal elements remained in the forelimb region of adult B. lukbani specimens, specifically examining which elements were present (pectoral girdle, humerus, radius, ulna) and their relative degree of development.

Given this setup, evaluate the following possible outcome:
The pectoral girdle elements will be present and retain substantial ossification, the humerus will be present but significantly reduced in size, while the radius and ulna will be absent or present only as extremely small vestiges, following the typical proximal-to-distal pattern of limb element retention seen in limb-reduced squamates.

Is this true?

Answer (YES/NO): NO